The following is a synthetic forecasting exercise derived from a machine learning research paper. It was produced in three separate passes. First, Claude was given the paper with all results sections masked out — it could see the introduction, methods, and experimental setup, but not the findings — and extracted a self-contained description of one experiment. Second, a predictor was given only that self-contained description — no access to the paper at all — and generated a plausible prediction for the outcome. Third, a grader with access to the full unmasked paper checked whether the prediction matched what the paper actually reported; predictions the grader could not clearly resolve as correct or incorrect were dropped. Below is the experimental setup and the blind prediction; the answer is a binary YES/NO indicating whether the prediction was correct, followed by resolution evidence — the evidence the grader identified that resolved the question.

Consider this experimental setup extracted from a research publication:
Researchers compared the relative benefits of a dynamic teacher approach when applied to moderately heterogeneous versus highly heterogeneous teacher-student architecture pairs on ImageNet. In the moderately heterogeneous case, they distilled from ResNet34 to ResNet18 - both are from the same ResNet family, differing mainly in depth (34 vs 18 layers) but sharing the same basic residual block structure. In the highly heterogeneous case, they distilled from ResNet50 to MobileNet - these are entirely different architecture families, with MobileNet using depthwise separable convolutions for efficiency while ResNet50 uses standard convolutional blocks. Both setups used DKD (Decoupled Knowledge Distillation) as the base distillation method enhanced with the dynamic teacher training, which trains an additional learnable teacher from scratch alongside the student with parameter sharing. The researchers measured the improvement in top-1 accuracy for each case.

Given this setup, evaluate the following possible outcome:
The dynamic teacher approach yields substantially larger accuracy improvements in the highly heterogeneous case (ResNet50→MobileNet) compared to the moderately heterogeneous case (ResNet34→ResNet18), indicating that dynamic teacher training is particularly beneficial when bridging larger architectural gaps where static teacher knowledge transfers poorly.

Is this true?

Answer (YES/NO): YES